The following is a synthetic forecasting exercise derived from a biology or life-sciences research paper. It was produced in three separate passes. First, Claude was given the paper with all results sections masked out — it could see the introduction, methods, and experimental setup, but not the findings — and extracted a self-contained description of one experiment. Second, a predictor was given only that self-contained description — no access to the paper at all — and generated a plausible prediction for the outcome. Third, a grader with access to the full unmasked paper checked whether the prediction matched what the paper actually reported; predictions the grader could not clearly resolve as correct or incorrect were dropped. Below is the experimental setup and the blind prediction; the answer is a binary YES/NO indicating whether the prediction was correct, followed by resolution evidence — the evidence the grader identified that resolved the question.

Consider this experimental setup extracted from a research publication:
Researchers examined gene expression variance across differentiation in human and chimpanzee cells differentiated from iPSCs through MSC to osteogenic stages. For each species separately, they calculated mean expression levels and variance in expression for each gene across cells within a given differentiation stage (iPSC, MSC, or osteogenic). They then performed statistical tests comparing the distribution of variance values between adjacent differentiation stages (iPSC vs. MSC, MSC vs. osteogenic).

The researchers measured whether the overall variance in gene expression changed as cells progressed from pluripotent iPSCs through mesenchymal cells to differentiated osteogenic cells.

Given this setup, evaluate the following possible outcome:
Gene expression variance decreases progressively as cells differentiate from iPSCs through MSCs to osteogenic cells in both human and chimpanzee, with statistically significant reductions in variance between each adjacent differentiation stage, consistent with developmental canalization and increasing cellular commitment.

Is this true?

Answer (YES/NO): NO